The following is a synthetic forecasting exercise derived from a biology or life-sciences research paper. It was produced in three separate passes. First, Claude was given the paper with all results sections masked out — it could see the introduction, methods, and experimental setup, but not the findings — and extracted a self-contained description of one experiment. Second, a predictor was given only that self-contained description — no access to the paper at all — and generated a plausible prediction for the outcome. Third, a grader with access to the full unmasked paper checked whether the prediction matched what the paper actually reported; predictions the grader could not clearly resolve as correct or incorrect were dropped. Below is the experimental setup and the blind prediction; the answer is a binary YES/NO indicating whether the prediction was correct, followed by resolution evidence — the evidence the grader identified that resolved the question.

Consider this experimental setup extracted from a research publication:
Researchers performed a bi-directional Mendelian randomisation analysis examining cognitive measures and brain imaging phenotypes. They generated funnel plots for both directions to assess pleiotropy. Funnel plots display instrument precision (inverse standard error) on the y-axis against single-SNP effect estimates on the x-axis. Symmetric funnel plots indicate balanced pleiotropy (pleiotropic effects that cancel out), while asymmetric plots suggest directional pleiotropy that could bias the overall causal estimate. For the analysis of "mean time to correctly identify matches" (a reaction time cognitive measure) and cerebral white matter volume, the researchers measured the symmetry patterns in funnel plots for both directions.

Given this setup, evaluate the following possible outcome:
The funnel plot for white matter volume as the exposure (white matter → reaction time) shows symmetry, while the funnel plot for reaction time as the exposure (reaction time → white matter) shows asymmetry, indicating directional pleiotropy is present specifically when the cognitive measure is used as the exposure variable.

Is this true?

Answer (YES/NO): NO